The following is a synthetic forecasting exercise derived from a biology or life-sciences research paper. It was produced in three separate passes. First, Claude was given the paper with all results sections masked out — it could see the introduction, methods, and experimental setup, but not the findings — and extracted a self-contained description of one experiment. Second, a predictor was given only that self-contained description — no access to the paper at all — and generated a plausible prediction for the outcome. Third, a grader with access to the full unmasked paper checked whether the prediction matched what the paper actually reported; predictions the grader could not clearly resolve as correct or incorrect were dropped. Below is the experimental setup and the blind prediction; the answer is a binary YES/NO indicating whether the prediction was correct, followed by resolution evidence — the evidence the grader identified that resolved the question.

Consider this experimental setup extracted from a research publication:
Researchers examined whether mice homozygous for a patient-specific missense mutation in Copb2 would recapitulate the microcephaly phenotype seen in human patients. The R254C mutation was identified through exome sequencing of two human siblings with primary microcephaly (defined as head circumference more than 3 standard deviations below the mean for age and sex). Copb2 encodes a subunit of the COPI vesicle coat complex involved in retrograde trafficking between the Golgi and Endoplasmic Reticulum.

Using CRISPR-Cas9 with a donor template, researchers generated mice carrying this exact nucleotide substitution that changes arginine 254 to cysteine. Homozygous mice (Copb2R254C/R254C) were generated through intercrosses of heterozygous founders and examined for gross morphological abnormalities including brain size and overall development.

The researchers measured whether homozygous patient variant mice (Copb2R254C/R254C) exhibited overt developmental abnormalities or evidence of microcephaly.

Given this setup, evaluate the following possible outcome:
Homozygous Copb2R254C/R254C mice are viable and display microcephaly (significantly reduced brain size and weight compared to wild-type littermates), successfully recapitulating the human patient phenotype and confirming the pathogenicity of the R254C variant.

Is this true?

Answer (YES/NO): NO